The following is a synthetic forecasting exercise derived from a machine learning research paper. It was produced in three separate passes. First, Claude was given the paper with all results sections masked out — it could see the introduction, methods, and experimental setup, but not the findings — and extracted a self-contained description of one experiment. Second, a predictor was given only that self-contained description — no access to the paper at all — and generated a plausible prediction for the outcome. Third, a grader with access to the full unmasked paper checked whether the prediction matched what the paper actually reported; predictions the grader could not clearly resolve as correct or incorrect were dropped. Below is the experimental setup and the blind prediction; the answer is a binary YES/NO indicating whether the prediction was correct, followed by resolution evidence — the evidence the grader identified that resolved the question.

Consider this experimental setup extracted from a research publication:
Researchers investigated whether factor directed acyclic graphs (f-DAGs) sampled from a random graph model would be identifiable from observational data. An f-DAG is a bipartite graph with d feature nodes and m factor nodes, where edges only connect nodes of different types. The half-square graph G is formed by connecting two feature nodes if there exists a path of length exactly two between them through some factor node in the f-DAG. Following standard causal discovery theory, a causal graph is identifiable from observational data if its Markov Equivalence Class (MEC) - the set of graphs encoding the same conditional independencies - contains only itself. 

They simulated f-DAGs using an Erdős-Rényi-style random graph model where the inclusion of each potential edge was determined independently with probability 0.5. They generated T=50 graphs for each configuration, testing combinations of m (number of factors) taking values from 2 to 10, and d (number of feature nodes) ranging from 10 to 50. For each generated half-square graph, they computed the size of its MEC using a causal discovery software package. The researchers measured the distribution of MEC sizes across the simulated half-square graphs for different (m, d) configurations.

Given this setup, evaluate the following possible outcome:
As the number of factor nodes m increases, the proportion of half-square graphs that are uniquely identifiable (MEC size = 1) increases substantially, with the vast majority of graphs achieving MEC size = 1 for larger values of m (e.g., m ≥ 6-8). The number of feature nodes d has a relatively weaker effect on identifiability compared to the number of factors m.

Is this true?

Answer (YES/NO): NO